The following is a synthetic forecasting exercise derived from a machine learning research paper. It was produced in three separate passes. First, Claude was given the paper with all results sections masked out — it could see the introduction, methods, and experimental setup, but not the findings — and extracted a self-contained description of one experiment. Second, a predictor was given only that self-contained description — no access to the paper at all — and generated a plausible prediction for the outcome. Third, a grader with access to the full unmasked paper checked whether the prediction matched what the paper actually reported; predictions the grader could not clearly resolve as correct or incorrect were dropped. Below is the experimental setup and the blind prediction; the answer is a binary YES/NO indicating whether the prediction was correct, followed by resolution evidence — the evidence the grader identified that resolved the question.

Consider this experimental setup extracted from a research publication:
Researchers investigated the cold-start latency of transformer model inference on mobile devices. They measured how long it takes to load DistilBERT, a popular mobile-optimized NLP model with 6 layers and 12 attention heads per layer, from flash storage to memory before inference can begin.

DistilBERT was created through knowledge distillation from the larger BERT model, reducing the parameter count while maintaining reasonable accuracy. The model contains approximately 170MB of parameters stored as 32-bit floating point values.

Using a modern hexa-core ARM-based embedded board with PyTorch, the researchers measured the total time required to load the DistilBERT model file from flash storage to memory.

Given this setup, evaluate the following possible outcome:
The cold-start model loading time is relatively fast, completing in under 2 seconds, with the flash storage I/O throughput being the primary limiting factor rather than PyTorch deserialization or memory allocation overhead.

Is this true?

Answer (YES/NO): NO